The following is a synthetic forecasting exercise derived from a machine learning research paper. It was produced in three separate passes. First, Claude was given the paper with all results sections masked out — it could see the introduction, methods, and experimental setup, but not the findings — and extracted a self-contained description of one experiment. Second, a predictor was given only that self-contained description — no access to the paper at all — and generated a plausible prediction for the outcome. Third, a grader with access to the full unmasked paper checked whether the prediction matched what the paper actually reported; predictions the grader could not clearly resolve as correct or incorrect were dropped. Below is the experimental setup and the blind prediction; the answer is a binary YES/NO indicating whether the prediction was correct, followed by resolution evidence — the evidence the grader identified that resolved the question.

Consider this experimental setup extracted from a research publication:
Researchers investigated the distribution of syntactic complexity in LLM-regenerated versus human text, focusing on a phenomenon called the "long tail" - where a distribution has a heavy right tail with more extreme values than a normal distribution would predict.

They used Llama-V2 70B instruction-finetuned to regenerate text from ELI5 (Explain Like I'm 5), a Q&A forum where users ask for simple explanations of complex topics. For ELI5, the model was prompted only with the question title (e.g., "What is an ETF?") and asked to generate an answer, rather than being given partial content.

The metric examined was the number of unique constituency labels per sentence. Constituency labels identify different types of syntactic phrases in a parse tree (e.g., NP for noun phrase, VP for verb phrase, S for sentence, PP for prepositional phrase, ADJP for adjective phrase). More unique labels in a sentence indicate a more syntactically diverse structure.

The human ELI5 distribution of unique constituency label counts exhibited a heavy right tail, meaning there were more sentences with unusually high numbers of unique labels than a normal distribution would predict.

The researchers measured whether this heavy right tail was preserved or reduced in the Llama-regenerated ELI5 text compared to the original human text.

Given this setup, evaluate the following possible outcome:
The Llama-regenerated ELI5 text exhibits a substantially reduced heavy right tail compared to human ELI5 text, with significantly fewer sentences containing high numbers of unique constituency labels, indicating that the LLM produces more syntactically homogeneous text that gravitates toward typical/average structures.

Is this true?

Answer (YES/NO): YES